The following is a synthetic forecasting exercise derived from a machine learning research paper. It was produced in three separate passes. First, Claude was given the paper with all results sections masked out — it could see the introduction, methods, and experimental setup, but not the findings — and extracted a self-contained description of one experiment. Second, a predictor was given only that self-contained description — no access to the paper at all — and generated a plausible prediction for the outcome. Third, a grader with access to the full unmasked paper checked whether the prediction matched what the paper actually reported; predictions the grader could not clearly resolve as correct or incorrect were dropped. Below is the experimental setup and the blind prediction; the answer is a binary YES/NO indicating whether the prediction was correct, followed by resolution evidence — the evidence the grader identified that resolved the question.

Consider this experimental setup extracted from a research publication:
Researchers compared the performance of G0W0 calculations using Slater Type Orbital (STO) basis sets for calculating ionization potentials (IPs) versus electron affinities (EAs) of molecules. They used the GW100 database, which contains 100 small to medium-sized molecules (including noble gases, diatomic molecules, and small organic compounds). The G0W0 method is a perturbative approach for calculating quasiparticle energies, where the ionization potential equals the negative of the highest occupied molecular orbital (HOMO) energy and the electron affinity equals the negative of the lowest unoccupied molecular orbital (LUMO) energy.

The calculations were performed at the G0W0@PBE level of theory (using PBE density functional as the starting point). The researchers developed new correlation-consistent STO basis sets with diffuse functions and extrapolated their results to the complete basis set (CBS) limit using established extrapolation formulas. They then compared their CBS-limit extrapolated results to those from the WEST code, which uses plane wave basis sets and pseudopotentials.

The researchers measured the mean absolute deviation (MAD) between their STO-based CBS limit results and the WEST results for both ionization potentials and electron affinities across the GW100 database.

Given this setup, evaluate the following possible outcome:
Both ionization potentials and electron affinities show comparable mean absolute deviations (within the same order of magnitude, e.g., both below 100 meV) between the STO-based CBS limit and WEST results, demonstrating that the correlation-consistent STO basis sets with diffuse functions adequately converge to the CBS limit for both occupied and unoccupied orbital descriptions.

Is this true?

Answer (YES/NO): NO